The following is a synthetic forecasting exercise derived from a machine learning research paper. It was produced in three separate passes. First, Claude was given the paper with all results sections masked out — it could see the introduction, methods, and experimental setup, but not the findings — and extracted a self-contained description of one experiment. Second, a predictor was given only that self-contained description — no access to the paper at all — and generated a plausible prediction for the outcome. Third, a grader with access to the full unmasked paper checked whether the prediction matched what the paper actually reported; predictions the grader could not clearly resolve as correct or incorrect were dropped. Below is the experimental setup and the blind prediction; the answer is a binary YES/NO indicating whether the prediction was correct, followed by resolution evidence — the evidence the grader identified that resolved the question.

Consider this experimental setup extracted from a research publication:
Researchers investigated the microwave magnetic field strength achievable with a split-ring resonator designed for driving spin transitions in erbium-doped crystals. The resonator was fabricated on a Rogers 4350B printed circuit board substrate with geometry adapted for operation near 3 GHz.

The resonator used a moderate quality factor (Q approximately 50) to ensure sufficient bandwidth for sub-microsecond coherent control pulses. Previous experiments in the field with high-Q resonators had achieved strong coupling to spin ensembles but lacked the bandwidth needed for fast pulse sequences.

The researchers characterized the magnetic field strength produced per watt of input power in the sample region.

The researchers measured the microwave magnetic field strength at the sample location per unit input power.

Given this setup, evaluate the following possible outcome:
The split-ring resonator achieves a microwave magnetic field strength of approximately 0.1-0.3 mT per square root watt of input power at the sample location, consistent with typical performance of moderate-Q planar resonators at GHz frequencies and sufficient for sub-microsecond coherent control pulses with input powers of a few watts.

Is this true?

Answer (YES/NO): NO